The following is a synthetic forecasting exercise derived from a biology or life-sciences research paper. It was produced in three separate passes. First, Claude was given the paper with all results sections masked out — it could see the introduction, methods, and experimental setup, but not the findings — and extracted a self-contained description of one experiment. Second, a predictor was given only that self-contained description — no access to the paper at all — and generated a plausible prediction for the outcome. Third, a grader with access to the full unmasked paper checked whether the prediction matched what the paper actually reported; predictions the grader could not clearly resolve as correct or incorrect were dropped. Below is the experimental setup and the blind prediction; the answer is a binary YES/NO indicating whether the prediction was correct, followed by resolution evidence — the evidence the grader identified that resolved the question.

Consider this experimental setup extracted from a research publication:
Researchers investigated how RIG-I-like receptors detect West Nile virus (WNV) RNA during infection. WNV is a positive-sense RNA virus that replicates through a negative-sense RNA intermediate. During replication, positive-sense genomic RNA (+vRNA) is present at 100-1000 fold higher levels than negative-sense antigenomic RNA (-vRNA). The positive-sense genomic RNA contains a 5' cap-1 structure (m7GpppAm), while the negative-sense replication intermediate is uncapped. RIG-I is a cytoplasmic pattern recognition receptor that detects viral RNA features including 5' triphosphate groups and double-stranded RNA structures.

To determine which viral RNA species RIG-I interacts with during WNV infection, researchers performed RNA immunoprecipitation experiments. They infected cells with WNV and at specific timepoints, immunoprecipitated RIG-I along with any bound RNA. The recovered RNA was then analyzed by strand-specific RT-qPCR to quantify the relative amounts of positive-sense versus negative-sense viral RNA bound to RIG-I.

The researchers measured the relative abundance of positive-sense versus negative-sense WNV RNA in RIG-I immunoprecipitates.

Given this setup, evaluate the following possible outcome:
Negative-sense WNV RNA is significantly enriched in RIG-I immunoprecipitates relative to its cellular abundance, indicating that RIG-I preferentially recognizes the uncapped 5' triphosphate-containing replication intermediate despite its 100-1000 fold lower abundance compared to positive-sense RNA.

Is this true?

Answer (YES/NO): YES